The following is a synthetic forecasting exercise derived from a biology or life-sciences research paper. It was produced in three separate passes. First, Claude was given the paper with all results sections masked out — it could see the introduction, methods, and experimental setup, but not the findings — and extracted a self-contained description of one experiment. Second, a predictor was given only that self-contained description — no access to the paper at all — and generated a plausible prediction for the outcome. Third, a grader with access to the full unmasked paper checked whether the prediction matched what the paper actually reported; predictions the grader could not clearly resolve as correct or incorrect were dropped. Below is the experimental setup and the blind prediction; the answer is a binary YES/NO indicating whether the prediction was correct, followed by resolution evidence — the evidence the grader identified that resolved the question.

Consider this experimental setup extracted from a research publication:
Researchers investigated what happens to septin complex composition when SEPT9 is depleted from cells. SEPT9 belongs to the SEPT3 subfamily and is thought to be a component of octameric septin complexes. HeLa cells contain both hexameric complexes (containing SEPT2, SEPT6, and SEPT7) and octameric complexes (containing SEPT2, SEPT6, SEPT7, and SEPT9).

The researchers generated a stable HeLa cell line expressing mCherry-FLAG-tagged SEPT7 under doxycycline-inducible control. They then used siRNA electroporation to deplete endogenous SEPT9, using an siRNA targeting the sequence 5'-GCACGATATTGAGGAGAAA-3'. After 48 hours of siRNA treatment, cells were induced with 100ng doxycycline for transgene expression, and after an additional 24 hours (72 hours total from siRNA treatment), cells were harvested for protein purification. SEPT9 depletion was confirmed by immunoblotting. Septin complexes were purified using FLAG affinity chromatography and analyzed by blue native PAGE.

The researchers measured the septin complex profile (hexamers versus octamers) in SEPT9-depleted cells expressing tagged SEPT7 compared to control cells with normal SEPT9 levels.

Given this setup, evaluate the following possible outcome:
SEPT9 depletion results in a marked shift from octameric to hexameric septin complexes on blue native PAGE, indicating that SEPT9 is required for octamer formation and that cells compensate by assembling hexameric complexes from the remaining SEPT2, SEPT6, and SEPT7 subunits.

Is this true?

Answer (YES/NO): YES